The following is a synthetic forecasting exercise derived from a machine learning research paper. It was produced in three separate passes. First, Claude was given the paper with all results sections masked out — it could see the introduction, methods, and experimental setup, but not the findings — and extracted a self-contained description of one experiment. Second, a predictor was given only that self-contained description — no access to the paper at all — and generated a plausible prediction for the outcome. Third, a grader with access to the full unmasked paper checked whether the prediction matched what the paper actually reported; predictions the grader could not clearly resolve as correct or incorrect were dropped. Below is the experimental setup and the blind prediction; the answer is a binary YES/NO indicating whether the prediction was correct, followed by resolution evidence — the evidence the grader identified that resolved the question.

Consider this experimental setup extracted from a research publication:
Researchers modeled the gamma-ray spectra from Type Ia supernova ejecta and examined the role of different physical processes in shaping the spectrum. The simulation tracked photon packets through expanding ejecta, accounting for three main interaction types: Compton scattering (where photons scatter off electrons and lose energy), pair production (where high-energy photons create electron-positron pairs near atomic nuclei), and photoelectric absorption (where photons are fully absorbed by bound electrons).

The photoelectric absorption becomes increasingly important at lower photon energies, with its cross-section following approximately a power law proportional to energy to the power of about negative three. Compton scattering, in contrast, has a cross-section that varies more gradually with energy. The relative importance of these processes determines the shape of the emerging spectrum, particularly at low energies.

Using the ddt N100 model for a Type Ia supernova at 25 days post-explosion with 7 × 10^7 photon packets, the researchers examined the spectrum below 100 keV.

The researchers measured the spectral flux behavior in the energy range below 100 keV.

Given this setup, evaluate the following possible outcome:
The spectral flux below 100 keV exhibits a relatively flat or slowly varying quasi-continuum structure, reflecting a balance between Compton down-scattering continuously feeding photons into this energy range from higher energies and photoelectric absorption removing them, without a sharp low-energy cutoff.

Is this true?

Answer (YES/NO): NO